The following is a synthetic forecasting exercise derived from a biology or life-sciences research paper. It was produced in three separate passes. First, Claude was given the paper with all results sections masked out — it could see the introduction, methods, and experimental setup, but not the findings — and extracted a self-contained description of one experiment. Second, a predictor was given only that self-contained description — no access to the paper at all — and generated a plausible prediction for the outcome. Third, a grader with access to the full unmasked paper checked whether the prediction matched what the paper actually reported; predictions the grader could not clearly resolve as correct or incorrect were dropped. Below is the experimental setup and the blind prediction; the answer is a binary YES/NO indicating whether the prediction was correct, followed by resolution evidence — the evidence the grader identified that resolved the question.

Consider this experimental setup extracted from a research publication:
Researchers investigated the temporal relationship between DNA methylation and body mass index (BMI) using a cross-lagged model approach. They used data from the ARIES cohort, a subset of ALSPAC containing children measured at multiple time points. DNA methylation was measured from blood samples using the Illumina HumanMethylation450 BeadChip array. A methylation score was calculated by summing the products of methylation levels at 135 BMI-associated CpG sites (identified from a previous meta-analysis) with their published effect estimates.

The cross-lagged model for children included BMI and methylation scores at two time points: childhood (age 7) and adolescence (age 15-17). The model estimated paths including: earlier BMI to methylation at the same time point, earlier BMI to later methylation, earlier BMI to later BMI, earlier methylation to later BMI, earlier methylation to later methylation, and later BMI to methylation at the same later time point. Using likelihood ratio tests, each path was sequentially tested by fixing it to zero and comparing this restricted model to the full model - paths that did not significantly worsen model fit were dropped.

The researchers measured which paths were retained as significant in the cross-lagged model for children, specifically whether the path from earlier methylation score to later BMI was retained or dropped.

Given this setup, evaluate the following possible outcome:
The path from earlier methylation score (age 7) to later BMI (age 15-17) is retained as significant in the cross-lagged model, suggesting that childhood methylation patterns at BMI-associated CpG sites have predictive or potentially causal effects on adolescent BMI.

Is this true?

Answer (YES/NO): NO